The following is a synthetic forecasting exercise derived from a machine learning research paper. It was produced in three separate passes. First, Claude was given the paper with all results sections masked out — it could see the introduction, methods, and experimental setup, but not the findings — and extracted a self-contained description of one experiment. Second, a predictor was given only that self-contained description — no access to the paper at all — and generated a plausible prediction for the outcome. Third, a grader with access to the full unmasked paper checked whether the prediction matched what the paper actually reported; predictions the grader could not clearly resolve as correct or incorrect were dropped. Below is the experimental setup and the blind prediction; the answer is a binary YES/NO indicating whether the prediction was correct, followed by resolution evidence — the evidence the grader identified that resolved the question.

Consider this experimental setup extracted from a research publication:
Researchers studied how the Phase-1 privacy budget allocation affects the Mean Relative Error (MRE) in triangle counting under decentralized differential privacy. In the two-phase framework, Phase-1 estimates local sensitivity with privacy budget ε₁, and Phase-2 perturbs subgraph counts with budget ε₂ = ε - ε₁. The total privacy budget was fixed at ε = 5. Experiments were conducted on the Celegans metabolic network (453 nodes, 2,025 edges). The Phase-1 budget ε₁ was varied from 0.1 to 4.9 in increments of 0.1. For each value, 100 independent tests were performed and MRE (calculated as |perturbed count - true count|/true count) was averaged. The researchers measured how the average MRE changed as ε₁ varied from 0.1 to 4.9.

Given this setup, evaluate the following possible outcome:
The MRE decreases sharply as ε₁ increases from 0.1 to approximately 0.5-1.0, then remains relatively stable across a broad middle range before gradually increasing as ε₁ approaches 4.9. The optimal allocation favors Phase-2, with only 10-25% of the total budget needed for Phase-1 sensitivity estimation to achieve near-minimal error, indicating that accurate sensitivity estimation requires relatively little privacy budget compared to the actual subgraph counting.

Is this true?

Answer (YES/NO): NO